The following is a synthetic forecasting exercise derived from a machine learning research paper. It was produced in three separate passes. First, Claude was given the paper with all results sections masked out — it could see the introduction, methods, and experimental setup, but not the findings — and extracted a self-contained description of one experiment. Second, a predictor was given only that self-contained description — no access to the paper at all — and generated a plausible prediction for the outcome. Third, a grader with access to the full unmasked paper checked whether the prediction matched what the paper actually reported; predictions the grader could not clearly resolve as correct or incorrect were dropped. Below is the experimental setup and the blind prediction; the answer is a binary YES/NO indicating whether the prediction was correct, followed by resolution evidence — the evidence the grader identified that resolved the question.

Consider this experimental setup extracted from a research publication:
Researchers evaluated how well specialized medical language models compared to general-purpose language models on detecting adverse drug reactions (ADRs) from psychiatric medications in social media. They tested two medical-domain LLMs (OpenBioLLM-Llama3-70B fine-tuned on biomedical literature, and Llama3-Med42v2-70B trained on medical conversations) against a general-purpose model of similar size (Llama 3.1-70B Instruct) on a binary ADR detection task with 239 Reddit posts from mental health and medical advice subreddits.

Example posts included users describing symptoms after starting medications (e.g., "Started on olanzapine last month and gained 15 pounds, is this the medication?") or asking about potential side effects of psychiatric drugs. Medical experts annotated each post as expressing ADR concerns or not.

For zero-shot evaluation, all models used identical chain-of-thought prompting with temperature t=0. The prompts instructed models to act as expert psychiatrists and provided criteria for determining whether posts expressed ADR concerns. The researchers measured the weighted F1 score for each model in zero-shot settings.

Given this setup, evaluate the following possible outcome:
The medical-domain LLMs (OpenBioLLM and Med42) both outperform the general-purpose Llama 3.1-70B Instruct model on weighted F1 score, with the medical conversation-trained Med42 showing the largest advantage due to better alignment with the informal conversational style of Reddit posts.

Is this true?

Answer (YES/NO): NO